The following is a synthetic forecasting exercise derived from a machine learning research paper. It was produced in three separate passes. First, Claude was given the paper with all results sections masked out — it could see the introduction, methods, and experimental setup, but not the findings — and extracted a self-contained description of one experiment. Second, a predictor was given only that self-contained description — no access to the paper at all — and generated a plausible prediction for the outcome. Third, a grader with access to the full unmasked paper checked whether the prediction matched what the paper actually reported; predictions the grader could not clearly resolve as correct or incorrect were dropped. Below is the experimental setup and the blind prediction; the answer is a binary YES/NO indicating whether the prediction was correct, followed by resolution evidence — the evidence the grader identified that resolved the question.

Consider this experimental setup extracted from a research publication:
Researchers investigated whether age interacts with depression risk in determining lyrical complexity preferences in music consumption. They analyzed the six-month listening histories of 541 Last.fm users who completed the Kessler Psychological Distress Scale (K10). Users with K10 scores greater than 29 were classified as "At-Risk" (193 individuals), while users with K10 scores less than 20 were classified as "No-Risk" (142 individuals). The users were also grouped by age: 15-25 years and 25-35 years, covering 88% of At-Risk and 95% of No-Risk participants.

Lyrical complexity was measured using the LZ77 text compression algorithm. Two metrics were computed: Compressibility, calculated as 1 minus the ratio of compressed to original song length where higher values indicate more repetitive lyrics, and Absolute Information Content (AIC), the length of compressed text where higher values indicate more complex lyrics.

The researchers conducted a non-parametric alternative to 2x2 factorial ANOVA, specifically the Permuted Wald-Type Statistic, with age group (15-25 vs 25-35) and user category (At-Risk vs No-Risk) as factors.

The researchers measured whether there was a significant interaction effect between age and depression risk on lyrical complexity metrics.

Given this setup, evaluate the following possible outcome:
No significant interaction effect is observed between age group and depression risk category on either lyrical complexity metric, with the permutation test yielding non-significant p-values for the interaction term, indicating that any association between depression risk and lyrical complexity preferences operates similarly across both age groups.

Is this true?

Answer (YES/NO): NO